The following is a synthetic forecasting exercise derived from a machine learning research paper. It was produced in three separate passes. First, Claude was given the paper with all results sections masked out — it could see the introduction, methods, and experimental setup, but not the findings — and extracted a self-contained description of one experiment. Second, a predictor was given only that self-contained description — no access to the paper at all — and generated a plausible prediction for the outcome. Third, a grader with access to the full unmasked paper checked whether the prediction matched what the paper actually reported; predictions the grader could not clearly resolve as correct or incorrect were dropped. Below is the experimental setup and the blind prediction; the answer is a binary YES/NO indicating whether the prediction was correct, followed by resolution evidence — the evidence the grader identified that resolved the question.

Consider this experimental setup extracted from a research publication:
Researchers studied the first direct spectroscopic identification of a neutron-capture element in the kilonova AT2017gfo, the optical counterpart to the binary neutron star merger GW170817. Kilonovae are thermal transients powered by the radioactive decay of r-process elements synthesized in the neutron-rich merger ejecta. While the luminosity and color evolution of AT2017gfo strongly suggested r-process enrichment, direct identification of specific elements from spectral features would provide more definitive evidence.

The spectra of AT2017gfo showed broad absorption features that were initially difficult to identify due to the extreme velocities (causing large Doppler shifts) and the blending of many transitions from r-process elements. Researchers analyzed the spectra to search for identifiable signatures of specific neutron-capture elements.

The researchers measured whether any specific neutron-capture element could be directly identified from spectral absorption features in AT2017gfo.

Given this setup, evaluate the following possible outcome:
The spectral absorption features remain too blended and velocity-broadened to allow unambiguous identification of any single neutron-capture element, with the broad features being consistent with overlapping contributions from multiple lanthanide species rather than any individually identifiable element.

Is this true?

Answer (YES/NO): NO